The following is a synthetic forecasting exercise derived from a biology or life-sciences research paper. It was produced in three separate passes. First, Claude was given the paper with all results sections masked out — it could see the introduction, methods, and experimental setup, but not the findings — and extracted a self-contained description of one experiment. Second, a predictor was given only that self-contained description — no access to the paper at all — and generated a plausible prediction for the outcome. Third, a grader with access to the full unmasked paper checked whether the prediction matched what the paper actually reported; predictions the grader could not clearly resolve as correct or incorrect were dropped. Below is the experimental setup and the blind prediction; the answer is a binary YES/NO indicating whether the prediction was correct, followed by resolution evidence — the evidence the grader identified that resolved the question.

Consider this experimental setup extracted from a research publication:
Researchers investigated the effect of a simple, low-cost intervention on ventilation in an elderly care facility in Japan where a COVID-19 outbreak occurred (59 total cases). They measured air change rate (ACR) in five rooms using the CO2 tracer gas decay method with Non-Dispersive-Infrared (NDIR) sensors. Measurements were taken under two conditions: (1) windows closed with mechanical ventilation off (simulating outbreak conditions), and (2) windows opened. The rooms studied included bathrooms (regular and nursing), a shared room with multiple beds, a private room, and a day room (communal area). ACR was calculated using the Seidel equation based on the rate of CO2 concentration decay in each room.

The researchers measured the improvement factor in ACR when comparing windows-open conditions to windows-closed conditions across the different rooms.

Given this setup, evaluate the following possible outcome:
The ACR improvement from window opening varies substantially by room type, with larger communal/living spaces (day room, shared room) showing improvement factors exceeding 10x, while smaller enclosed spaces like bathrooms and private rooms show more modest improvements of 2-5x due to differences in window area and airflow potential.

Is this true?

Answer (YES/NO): NO